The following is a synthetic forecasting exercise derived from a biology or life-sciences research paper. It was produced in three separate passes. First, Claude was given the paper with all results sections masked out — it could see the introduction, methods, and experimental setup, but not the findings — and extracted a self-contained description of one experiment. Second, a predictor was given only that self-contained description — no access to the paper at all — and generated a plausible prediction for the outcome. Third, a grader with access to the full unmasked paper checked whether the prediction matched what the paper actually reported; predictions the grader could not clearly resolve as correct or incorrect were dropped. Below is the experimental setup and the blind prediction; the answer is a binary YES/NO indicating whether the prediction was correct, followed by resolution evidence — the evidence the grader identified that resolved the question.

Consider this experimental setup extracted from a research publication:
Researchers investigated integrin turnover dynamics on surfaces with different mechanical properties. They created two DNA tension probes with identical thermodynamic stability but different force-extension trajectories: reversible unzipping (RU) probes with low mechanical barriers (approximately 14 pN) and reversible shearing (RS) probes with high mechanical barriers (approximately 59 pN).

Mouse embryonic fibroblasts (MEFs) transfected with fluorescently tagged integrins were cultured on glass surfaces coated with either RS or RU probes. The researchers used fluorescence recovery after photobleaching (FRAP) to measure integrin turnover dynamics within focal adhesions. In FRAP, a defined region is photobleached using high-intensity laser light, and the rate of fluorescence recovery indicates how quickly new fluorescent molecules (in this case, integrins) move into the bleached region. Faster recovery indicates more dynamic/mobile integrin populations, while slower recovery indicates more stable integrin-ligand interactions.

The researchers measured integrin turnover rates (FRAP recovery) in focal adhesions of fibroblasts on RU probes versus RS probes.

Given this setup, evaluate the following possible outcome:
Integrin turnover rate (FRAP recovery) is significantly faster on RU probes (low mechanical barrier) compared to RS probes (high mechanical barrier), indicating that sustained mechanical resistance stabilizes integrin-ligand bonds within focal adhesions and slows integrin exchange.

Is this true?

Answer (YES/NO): NO